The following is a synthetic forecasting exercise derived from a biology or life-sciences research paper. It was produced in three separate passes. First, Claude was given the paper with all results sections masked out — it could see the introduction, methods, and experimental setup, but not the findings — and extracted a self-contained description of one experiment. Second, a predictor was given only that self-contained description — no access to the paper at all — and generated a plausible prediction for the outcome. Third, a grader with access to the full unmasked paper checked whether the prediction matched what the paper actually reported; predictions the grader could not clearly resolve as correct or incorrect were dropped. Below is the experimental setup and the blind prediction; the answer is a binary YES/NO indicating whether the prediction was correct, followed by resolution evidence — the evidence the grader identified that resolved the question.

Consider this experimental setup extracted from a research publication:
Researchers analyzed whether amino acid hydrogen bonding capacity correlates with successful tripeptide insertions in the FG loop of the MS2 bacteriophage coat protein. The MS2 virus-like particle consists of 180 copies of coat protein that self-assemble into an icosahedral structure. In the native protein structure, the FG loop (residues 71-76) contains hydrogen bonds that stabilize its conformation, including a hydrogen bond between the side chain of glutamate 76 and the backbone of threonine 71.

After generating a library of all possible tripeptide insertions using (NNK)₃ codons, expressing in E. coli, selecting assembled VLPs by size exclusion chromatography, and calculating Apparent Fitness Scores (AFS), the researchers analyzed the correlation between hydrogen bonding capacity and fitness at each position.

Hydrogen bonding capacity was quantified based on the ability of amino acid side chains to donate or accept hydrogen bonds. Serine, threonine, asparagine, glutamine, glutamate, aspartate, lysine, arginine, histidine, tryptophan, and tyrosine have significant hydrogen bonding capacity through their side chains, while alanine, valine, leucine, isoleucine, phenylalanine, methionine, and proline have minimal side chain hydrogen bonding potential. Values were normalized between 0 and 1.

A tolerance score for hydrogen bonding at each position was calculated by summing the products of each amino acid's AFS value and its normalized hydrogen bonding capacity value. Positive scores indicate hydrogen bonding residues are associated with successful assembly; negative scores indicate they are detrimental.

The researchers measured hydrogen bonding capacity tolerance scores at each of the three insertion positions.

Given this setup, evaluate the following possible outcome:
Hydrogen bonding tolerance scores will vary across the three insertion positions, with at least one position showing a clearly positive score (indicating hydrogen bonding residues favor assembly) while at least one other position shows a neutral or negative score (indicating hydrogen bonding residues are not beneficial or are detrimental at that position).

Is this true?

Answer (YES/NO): NO